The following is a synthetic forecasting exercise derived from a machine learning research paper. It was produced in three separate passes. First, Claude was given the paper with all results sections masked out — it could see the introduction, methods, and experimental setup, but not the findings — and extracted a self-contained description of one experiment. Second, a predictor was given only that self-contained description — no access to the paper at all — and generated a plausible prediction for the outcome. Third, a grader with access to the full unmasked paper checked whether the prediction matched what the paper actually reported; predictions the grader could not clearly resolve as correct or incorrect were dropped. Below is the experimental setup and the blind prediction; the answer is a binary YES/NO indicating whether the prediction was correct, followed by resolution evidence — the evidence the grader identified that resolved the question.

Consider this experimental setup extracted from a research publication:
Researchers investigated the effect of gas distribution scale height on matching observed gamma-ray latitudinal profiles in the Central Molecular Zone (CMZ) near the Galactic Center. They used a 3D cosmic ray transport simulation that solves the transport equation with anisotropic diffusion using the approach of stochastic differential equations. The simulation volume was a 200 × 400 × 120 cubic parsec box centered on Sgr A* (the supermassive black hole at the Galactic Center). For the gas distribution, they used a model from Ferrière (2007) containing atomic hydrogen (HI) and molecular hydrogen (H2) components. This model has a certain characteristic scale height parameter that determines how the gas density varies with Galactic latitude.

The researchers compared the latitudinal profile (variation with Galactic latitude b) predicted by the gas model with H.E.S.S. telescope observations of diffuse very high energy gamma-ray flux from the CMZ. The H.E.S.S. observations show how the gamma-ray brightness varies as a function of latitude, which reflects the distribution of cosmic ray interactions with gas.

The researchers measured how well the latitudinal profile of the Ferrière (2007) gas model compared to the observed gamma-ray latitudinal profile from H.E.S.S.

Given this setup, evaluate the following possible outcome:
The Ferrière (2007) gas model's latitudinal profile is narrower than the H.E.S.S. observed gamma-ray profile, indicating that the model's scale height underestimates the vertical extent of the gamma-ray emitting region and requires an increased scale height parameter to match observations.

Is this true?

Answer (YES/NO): YES